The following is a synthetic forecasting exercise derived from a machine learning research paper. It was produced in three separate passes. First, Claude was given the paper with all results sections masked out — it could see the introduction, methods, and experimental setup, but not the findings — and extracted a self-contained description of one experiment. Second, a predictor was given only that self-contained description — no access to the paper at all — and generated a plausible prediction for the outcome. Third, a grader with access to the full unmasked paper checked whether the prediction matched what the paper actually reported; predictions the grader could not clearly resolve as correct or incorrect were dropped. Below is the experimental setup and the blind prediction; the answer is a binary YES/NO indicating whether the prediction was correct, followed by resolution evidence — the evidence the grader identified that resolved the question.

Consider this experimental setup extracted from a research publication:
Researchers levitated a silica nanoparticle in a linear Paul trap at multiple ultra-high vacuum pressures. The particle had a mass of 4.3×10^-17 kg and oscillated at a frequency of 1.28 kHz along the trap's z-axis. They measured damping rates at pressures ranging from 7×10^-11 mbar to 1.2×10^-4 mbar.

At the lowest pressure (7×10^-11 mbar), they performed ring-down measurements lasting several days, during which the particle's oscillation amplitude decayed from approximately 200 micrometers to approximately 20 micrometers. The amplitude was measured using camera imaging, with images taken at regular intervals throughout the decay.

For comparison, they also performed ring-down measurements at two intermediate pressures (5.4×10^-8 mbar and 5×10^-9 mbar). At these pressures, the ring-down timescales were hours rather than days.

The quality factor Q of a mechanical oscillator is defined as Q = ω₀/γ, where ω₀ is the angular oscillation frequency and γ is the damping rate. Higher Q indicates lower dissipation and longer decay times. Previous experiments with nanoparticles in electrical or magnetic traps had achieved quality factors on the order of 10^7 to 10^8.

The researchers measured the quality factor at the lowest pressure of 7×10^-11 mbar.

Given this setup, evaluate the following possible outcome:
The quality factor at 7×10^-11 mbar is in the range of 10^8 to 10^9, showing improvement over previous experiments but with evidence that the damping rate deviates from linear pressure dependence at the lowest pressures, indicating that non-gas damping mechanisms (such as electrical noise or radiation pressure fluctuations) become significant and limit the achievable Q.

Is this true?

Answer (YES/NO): NO